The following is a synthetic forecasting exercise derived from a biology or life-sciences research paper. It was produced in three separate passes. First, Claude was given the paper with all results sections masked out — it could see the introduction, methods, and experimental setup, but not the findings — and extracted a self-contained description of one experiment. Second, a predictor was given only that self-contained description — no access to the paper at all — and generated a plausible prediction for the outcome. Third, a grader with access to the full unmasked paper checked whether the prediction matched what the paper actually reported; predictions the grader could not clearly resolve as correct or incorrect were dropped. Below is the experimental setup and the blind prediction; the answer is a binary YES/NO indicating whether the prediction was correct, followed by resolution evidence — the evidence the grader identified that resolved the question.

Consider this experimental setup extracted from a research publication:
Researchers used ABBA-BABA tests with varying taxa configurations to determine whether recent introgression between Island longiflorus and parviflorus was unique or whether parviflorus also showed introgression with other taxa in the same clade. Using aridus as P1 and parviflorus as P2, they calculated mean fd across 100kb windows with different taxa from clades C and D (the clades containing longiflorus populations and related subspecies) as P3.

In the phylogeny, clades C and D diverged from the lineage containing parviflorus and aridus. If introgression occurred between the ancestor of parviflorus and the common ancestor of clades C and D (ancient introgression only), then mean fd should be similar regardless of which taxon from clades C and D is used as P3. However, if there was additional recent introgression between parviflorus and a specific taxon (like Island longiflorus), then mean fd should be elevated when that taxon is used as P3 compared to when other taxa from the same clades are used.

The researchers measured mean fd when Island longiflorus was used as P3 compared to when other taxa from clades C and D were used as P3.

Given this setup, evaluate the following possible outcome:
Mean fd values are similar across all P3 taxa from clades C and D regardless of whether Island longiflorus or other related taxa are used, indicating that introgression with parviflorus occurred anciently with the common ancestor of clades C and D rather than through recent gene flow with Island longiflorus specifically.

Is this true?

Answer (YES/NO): NO